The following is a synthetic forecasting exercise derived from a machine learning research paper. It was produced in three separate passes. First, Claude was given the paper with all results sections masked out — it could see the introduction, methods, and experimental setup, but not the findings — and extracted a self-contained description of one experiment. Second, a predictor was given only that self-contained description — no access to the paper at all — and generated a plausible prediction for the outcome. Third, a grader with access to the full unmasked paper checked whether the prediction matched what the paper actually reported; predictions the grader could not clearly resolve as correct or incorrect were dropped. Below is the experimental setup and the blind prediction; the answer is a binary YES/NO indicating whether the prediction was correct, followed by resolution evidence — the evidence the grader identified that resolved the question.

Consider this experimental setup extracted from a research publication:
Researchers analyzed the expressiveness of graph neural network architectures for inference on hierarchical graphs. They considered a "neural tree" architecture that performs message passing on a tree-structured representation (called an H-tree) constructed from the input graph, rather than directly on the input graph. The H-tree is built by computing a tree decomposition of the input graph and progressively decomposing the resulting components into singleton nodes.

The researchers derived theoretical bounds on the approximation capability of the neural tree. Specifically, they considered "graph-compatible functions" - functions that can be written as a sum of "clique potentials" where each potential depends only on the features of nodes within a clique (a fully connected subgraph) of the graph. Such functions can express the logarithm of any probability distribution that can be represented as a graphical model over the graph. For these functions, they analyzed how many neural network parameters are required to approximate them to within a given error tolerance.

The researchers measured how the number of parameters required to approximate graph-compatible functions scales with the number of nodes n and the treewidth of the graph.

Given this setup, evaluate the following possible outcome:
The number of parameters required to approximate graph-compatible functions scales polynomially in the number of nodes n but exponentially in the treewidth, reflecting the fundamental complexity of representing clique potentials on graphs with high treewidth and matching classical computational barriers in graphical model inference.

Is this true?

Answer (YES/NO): YES